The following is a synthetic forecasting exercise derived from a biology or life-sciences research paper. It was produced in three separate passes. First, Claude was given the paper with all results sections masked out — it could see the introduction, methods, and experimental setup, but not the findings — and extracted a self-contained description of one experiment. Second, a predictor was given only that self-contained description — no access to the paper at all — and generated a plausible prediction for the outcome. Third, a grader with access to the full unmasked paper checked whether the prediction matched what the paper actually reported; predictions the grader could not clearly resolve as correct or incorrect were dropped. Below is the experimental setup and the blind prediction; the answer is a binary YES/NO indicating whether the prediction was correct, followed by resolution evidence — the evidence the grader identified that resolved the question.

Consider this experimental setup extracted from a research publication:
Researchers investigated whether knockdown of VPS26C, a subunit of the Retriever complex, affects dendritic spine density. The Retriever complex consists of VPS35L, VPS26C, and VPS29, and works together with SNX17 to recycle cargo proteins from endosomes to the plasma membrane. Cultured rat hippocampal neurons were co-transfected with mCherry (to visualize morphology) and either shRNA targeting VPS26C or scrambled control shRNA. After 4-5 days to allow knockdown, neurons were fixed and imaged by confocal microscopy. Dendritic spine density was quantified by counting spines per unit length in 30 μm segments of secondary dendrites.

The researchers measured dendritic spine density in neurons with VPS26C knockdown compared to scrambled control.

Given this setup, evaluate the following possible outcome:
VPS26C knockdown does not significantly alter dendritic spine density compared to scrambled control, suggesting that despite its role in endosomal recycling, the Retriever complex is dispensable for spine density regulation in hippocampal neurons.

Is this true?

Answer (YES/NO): NO